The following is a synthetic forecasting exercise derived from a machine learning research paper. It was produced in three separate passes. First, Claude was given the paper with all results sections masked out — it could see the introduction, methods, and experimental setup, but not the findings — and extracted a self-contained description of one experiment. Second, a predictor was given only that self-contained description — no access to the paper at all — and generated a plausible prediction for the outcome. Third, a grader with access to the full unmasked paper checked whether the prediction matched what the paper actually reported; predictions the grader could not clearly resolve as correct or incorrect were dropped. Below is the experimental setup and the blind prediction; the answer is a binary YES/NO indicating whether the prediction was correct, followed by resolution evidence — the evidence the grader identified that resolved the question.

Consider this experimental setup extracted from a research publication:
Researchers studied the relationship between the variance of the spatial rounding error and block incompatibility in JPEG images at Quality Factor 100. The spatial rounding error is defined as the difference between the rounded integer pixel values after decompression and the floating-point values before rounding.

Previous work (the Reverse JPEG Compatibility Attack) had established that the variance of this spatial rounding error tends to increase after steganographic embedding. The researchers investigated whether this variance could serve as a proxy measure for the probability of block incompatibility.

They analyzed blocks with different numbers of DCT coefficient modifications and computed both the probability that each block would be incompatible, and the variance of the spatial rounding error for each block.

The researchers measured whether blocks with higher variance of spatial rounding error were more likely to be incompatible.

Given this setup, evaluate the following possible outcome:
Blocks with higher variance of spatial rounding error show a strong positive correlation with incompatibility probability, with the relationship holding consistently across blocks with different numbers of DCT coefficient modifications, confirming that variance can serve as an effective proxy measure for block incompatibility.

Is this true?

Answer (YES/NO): YES